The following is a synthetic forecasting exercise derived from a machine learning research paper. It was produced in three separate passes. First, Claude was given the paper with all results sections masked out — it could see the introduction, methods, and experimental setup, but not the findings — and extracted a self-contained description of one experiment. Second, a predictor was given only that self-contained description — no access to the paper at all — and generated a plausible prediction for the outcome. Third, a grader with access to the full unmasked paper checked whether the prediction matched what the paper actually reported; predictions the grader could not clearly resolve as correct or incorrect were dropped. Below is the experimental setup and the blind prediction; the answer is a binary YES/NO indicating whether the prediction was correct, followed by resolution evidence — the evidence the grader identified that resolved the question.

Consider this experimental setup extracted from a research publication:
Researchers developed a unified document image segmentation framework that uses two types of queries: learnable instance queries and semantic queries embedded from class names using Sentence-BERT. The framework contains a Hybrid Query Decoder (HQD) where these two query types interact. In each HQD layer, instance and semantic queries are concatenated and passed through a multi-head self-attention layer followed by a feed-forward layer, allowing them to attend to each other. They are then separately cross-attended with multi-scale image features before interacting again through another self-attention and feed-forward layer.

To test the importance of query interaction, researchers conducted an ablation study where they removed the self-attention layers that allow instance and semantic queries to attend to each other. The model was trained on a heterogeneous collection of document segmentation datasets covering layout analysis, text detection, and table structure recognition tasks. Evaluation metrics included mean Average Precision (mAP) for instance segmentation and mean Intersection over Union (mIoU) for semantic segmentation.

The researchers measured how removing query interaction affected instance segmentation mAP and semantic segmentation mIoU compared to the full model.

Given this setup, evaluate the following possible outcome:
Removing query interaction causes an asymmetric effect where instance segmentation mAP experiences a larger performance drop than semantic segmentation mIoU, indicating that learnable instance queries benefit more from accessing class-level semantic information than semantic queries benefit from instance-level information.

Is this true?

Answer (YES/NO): YES